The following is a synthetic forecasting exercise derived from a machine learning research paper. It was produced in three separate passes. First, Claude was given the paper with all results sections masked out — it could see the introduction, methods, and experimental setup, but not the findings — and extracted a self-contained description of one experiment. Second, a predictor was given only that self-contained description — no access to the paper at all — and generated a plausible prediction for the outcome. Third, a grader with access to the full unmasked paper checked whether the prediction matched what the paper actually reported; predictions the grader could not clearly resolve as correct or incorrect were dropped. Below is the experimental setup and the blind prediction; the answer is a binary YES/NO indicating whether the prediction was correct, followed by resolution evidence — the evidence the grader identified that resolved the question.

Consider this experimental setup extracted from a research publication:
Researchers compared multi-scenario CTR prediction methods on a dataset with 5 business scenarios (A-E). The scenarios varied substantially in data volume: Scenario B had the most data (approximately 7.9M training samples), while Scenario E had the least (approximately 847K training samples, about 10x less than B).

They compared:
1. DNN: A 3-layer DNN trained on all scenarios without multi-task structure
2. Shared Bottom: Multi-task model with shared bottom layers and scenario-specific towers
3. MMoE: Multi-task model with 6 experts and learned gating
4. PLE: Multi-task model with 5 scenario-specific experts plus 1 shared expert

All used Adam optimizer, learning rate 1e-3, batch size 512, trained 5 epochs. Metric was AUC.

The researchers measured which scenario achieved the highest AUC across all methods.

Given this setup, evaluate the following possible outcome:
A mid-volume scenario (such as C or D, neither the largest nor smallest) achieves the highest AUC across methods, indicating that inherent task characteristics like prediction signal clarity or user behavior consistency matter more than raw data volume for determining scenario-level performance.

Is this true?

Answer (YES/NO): NO